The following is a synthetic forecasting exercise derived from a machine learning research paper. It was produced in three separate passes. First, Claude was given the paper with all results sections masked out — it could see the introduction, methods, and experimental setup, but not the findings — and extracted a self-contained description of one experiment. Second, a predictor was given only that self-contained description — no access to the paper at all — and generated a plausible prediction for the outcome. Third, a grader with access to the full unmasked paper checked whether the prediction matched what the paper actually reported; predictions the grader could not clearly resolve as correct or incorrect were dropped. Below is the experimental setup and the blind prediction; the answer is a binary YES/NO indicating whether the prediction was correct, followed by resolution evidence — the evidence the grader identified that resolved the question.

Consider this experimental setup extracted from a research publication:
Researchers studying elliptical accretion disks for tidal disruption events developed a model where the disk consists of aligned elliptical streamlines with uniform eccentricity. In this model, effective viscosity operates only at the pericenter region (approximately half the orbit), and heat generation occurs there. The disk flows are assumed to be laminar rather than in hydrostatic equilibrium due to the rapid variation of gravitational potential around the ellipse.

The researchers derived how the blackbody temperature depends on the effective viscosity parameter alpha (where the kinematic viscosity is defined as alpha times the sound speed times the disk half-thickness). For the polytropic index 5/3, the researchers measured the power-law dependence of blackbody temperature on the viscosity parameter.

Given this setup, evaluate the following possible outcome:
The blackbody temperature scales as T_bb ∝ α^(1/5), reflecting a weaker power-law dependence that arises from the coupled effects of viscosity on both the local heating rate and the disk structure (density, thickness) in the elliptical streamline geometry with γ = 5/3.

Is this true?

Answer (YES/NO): NO